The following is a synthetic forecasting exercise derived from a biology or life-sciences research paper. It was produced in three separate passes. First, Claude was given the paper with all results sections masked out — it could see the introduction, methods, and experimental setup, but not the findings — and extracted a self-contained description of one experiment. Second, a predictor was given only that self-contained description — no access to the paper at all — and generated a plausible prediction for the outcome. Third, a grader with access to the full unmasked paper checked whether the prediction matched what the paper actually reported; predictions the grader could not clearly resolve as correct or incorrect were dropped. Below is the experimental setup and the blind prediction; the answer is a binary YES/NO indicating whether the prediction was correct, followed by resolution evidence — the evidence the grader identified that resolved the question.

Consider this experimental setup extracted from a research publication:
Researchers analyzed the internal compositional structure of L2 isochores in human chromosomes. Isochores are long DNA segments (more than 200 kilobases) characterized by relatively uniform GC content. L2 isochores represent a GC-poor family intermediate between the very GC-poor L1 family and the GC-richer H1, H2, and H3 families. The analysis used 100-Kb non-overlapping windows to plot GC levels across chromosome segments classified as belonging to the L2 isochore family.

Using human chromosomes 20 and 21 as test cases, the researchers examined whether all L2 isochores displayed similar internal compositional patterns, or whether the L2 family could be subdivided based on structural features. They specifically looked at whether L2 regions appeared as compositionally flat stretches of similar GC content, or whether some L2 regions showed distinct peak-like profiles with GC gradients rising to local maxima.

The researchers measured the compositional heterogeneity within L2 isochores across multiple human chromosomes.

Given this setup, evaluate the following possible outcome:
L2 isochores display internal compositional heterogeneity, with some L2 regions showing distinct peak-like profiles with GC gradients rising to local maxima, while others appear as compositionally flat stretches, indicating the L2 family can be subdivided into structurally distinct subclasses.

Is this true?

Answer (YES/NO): YES